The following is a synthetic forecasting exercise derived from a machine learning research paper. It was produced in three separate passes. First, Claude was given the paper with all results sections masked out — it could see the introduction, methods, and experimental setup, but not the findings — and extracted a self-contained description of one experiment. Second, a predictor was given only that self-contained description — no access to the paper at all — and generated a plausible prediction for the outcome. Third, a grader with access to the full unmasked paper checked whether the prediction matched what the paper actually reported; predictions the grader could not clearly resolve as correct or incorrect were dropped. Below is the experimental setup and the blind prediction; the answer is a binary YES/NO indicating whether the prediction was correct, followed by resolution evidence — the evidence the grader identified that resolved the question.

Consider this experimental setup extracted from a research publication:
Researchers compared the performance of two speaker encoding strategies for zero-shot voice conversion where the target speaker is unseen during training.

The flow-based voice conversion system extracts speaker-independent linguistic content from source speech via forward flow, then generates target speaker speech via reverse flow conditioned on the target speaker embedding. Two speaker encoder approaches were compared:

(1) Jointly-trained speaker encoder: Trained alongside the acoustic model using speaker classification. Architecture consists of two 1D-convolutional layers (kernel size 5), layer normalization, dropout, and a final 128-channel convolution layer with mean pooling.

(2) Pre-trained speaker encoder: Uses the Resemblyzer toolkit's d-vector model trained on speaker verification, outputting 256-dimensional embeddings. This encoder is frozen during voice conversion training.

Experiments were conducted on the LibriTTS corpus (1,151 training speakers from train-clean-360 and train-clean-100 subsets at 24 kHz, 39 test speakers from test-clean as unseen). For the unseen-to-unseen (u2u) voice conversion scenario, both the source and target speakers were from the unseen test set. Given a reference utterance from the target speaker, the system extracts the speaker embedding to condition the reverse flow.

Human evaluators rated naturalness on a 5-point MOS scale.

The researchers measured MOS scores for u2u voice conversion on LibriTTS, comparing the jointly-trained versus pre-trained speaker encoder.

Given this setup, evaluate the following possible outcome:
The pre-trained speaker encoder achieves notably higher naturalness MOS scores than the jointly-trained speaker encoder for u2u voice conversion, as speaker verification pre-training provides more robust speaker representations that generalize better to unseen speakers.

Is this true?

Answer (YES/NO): NO